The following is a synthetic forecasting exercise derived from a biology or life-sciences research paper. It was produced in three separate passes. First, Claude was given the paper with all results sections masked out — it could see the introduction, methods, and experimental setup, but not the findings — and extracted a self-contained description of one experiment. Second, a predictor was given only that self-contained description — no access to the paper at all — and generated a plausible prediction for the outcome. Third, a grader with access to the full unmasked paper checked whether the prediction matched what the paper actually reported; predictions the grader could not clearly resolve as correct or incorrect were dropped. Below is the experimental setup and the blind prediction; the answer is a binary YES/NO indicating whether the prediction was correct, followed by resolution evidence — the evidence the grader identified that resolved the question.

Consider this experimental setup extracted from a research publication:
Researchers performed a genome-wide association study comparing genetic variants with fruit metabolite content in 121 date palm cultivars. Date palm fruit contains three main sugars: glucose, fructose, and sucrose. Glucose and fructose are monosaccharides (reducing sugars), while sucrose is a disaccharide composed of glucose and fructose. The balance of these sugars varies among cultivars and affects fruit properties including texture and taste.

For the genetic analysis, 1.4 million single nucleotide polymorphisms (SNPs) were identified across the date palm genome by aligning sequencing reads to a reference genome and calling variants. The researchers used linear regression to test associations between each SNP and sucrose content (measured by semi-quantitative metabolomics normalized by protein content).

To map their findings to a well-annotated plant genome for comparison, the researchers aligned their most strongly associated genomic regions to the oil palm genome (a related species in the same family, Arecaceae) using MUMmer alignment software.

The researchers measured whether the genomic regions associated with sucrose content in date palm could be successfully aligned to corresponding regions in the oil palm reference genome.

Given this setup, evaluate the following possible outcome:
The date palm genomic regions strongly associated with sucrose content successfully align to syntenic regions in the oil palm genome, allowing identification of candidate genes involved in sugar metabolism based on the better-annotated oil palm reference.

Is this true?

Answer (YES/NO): NO